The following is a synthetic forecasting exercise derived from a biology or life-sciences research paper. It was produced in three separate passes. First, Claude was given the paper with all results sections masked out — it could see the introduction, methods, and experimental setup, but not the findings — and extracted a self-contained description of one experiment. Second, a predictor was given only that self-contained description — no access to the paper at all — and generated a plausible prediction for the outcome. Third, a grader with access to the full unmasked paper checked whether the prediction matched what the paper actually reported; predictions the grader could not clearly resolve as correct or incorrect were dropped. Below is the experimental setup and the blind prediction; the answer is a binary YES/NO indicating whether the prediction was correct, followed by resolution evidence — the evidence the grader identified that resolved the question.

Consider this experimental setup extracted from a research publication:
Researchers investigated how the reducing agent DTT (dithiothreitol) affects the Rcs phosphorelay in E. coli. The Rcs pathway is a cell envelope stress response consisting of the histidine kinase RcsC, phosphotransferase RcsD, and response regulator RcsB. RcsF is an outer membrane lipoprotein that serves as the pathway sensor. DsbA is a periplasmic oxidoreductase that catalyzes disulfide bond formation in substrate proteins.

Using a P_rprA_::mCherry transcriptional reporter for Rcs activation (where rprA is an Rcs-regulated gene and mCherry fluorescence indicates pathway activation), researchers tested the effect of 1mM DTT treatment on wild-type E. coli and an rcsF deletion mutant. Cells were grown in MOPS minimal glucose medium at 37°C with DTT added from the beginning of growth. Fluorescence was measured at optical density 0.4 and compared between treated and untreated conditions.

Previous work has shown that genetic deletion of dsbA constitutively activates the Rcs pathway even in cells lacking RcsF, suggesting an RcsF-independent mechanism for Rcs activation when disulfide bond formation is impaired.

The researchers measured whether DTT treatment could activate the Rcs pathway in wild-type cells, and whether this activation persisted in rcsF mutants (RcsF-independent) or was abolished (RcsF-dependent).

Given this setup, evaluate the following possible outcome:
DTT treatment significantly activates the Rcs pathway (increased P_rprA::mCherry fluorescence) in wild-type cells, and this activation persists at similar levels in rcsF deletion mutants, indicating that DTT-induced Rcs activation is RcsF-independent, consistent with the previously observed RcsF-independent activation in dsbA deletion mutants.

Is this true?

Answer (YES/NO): NO